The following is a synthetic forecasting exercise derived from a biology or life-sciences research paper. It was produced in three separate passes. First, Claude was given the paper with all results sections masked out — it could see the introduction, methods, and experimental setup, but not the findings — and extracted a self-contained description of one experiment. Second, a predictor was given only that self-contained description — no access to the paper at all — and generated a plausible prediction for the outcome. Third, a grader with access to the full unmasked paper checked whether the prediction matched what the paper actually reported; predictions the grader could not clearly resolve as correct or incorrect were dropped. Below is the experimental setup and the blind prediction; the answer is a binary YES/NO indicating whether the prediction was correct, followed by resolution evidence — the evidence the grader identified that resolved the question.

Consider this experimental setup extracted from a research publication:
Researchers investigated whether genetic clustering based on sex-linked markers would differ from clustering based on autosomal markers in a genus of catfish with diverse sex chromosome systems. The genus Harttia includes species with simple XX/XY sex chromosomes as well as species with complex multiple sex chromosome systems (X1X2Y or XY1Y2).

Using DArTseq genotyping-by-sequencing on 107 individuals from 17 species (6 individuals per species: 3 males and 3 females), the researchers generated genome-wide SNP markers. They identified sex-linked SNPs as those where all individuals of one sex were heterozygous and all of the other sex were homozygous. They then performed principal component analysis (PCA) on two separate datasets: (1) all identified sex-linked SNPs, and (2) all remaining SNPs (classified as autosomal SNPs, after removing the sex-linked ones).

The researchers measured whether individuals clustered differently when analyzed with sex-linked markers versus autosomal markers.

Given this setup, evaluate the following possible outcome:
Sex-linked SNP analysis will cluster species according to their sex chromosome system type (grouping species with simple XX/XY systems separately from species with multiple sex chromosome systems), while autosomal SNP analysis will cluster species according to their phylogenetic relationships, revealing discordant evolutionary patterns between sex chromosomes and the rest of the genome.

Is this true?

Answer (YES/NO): NO